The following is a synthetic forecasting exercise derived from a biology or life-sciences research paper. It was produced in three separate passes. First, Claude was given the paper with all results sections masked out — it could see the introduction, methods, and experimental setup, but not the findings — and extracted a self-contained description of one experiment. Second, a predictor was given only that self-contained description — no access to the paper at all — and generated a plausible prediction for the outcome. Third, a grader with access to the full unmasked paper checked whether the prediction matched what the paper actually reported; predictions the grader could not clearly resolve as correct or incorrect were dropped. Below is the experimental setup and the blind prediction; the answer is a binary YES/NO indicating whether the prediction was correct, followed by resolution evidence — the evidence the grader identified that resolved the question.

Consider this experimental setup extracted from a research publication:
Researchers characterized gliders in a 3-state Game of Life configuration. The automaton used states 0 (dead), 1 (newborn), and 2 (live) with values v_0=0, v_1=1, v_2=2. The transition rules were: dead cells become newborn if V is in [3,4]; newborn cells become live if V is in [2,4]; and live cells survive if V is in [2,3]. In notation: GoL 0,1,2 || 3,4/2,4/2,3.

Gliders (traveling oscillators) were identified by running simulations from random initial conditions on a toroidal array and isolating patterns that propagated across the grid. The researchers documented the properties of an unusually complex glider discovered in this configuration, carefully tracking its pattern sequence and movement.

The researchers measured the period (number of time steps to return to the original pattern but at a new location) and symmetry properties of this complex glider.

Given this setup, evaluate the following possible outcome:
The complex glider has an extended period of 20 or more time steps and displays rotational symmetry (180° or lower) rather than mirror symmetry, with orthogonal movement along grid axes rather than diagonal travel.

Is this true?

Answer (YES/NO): NO